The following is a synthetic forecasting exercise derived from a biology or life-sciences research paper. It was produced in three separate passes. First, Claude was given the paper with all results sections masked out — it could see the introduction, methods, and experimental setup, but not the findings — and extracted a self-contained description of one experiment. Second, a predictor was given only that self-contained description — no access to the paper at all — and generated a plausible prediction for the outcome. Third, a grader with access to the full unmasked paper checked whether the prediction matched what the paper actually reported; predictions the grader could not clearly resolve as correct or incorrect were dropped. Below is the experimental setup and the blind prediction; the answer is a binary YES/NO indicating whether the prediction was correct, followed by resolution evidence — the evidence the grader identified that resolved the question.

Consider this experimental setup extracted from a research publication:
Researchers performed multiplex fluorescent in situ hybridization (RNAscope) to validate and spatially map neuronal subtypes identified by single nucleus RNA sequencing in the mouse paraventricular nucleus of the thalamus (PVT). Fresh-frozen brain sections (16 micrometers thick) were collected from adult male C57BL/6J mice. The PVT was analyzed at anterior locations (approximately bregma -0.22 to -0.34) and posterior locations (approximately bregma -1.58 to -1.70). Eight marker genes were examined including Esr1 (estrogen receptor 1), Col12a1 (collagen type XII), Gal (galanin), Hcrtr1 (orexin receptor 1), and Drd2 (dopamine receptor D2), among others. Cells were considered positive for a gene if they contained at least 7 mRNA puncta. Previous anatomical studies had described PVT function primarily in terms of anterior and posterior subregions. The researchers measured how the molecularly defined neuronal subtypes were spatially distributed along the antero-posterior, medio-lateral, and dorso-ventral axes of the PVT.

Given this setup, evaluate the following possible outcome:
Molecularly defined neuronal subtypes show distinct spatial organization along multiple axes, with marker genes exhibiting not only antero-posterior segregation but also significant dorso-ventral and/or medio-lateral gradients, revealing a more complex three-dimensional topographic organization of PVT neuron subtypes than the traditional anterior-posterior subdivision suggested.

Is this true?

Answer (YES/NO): YES